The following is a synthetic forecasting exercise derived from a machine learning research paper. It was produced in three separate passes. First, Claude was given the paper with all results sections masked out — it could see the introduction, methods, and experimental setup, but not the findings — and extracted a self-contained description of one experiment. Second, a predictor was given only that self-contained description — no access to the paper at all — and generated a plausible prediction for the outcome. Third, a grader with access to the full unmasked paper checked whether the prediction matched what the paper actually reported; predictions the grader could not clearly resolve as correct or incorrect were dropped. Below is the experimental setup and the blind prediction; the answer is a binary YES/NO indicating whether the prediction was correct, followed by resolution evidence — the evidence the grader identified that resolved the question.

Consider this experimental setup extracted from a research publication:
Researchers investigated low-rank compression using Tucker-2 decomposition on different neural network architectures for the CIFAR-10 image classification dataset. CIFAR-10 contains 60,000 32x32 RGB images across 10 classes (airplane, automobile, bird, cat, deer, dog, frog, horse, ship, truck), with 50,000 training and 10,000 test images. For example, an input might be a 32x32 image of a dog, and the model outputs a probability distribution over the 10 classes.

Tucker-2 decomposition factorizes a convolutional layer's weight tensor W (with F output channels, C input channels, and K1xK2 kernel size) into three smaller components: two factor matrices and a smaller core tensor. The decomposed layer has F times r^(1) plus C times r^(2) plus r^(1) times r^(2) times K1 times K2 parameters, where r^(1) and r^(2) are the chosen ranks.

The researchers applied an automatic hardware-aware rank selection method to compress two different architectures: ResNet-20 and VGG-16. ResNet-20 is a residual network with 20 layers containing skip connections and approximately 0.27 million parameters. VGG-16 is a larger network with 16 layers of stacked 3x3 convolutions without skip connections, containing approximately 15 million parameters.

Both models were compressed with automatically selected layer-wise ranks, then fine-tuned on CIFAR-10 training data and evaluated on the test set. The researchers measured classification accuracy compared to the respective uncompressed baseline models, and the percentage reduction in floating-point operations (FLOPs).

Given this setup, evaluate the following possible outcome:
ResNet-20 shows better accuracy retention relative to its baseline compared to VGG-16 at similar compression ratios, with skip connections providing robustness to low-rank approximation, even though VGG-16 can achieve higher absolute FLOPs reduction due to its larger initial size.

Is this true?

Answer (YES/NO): NO